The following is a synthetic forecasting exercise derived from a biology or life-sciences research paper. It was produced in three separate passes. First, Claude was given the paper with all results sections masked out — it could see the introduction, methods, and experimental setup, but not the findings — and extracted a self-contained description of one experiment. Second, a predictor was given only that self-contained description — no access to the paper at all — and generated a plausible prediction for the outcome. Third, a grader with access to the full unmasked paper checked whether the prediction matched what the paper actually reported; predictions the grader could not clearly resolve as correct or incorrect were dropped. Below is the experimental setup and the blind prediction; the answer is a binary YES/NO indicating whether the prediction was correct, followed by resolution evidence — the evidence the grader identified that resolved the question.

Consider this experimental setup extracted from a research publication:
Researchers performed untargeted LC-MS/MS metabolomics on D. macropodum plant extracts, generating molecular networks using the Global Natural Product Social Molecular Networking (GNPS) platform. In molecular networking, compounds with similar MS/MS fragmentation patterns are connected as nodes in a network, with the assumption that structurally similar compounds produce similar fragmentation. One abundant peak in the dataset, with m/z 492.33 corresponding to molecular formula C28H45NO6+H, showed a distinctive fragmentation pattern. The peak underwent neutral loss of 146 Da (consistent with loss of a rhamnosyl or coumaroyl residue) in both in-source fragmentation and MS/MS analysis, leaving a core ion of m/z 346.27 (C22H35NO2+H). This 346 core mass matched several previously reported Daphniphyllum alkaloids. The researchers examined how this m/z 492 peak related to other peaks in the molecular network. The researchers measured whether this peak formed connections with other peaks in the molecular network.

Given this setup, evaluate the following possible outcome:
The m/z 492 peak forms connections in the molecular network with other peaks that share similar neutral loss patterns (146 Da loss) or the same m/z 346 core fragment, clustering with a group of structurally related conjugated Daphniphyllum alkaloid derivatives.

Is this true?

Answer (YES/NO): YES